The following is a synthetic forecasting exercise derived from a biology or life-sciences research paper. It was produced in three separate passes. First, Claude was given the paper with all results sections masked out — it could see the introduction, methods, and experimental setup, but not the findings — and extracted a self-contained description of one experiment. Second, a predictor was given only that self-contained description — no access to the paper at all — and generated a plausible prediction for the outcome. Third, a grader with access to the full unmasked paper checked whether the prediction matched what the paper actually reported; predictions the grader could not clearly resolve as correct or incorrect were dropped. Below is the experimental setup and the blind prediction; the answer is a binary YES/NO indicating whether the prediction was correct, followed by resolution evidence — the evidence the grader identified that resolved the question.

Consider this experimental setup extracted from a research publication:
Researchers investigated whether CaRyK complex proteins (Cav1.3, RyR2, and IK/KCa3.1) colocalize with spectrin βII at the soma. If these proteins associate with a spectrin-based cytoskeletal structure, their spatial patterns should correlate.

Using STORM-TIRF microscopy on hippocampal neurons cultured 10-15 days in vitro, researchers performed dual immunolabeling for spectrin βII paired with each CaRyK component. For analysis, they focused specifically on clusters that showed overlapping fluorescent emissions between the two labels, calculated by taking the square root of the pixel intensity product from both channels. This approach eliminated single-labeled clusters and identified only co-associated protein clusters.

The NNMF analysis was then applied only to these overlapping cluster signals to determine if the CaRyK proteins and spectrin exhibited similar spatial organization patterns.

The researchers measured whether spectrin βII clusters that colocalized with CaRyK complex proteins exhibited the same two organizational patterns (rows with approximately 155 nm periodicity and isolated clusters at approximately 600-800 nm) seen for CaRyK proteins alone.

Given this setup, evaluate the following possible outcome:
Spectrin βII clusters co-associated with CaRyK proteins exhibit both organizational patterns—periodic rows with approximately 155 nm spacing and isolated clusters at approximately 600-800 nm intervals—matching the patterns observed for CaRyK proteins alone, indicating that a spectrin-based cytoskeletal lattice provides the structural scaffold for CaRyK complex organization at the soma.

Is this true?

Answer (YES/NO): YES